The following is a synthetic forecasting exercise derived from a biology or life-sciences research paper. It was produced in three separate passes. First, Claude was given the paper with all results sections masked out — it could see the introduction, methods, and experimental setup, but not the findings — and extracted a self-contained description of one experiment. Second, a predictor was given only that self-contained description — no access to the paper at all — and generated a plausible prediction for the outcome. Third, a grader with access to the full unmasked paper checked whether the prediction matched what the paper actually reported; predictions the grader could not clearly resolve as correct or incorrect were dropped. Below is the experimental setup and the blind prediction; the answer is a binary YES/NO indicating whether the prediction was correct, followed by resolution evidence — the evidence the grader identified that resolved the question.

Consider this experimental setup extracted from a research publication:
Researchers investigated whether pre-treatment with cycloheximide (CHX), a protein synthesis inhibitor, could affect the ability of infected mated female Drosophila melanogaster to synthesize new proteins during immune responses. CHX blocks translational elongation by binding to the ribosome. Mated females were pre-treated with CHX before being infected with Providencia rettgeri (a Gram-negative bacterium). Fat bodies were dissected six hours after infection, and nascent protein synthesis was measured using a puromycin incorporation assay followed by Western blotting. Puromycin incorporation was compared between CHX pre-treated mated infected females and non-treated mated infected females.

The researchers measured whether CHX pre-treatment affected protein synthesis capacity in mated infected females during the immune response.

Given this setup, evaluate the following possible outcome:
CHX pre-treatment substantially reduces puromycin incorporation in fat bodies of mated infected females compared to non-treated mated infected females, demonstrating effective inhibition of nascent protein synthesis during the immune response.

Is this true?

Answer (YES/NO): NO